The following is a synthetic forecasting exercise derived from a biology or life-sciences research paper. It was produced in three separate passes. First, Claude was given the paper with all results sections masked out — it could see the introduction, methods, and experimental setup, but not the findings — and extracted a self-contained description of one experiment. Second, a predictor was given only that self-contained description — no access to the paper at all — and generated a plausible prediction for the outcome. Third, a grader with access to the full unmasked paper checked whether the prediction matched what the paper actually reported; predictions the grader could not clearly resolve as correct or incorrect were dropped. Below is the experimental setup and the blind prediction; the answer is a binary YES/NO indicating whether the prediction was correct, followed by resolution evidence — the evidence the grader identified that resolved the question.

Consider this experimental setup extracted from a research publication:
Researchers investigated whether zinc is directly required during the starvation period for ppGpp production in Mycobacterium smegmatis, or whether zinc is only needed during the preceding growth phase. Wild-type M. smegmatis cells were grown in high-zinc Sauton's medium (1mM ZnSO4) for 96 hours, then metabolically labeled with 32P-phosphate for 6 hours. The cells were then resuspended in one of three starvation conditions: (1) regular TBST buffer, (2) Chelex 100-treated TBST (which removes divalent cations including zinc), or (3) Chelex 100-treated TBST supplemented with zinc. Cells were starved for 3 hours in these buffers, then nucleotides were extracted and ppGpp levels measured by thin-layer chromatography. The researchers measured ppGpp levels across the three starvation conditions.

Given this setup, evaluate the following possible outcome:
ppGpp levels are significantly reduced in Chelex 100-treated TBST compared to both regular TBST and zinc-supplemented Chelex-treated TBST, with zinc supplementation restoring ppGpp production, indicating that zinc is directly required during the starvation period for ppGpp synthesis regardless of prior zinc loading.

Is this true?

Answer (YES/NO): NO